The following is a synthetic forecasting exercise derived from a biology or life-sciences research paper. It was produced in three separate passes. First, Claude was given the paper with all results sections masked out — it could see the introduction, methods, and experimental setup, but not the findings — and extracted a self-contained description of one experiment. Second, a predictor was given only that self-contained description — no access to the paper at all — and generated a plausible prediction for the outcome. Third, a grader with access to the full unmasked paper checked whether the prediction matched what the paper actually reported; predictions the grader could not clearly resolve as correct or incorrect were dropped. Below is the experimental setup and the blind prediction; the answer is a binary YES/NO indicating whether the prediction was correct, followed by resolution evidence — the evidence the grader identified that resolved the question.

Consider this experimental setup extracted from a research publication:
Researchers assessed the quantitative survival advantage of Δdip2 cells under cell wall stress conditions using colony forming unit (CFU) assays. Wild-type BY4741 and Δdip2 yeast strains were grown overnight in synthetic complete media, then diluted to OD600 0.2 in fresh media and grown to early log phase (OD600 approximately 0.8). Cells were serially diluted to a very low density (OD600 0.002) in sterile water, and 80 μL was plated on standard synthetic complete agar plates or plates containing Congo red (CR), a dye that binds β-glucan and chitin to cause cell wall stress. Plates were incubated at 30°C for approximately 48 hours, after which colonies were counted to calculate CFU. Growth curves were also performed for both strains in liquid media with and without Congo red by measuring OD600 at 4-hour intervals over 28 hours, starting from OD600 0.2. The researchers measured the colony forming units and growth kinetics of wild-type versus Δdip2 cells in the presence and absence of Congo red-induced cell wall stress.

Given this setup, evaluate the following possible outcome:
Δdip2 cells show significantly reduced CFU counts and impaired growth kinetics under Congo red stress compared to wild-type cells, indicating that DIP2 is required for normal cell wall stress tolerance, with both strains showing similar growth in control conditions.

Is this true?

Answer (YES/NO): NO